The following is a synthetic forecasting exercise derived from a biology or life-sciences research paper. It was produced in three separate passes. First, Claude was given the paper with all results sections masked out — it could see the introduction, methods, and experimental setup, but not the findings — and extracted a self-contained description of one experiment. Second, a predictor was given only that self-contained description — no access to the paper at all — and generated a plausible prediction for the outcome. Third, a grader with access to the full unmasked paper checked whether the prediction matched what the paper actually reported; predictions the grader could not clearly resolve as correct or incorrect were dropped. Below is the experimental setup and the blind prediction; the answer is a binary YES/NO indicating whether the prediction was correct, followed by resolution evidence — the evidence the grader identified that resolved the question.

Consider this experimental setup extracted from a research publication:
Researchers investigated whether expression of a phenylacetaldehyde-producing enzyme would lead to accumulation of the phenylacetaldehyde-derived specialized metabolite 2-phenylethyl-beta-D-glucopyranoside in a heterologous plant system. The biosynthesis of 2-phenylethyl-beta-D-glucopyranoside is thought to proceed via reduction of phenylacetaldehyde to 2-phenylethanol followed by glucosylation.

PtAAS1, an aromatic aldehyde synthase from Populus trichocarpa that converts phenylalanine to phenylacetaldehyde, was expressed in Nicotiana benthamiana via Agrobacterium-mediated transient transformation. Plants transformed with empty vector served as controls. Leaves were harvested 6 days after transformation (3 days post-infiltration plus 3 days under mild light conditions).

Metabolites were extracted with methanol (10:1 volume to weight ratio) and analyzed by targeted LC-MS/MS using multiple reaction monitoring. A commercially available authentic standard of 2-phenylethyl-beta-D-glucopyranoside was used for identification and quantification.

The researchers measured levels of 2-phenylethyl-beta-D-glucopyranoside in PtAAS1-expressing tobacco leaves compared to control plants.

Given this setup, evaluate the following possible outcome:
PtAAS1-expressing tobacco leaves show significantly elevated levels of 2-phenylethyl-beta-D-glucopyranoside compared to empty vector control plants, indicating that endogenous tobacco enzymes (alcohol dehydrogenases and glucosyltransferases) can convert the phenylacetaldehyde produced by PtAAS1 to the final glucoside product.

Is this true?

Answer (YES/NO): YES